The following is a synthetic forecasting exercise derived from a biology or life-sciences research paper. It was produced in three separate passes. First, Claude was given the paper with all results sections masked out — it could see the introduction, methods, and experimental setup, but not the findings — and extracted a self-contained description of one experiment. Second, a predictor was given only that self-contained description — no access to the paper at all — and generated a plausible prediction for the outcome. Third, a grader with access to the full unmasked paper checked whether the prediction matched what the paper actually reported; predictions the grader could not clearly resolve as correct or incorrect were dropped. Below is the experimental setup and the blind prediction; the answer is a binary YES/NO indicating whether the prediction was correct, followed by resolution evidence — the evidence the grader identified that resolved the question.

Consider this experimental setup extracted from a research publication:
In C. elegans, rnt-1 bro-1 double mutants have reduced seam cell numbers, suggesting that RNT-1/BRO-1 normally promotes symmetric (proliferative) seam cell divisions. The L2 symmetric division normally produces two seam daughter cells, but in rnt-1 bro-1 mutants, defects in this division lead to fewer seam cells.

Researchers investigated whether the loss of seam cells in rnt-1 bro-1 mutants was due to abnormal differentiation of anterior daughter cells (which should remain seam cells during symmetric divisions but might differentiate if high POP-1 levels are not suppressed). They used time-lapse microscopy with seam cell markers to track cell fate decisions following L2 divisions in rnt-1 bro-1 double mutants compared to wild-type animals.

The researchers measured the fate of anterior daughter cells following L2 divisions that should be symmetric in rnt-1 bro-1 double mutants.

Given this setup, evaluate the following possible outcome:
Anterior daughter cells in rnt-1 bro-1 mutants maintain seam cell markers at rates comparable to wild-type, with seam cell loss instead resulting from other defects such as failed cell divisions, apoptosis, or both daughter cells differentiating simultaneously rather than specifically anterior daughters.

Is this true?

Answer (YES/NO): NO